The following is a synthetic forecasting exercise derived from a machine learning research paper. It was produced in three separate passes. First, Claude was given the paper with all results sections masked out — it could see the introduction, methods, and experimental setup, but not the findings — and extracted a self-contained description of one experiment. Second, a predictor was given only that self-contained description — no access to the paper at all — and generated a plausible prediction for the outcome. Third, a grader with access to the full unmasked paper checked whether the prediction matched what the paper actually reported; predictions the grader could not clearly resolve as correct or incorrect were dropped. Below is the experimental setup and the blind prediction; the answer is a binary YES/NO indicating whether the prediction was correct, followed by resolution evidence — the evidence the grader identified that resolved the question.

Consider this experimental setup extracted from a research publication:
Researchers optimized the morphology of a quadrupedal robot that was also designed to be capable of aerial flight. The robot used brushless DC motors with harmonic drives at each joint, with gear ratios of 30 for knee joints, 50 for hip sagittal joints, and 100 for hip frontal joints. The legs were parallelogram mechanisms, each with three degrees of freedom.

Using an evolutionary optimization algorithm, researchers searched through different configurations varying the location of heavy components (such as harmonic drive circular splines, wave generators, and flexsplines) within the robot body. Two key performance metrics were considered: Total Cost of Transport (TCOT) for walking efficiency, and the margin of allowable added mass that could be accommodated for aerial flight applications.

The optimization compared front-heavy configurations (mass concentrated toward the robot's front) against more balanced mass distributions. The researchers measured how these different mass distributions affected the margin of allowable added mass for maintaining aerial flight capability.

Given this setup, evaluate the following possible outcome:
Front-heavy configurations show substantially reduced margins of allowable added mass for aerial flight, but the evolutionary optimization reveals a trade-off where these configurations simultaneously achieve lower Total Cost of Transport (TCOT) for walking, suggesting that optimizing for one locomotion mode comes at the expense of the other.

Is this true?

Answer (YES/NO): NO